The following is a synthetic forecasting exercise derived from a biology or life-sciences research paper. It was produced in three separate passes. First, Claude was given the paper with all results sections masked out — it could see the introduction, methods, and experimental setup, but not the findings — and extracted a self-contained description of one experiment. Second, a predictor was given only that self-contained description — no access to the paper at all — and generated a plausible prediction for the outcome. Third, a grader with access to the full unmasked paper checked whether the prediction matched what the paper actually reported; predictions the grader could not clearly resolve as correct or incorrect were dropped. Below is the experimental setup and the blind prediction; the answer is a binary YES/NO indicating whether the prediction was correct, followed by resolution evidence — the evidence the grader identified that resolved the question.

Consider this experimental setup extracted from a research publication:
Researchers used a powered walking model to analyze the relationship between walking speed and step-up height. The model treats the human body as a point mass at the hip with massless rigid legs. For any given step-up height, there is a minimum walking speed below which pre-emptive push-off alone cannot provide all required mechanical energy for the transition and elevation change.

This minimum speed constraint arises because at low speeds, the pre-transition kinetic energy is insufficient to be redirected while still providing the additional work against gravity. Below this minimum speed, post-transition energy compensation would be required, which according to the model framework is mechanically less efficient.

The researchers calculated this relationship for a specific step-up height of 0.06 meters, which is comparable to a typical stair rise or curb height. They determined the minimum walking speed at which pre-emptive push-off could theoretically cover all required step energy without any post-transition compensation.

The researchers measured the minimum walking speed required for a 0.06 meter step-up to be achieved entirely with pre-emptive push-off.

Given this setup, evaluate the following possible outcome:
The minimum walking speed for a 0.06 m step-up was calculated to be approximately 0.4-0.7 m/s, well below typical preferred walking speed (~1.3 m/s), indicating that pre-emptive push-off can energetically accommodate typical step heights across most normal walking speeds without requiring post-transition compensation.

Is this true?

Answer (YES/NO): NO